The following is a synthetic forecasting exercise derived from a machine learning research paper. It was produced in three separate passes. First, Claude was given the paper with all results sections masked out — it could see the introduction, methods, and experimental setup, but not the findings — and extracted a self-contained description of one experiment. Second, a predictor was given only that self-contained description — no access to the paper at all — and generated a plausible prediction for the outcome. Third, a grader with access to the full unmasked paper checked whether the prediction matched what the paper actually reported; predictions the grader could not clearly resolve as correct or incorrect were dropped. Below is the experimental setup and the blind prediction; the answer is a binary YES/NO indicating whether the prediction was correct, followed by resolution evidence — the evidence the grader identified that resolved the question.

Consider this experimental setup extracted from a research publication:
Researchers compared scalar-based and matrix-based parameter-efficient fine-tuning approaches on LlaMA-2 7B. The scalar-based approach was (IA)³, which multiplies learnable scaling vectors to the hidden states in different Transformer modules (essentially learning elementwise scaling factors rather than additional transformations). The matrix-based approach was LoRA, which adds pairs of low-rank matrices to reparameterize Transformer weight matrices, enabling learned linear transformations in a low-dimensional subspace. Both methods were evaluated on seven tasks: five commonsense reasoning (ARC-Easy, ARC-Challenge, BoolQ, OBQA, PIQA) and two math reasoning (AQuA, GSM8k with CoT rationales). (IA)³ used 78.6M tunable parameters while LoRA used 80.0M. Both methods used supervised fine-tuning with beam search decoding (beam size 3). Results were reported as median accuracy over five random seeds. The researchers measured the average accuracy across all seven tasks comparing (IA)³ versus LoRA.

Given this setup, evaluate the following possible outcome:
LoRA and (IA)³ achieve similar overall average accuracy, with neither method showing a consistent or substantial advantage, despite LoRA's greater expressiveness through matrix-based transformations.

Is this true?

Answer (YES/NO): NO